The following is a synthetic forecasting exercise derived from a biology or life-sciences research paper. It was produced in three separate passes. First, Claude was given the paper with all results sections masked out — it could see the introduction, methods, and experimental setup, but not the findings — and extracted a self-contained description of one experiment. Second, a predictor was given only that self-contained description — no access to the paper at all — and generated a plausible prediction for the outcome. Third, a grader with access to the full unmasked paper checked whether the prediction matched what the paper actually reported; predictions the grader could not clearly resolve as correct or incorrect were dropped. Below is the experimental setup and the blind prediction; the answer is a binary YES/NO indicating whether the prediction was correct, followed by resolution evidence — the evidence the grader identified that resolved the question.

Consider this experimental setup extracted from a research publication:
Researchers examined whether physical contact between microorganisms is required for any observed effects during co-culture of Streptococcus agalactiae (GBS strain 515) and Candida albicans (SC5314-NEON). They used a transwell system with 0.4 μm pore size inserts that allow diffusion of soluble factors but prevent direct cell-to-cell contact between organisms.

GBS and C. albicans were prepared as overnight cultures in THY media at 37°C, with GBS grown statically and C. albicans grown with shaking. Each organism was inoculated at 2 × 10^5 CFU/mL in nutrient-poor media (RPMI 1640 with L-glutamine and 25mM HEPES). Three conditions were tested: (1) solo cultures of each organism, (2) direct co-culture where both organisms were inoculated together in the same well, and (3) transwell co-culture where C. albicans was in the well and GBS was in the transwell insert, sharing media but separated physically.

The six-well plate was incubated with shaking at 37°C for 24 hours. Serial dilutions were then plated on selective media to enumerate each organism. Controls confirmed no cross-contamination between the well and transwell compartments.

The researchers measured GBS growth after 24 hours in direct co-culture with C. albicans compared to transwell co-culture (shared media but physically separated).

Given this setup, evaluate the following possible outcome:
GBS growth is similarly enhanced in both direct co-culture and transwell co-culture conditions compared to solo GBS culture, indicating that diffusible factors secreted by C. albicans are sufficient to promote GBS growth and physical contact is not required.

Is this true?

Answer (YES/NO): NO